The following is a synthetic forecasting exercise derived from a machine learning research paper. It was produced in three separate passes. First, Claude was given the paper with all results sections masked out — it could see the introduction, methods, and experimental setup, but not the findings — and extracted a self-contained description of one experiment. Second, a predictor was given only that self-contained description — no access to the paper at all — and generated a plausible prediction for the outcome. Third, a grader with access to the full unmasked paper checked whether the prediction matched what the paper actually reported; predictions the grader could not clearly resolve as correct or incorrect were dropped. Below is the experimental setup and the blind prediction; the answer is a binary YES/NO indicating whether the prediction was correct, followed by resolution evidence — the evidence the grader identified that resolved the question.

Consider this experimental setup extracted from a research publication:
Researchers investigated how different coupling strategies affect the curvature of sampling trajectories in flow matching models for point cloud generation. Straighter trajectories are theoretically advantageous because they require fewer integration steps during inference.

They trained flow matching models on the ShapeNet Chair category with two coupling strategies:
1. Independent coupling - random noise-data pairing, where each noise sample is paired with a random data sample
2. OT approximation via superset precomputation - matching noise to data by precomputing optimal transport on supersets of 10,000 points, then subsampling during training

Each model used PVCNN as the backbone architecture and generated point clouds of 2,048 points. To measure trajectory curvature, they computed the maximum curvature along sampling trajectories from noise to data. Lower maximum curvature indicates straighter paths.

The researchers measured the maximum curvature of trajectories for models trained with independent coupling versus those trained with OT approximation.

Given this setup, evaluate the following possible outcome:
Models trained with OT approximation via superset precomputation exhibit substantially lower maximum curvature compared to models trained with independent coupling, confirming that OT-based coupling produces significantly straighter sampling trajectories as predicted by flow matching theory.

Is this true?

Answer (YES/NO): YES